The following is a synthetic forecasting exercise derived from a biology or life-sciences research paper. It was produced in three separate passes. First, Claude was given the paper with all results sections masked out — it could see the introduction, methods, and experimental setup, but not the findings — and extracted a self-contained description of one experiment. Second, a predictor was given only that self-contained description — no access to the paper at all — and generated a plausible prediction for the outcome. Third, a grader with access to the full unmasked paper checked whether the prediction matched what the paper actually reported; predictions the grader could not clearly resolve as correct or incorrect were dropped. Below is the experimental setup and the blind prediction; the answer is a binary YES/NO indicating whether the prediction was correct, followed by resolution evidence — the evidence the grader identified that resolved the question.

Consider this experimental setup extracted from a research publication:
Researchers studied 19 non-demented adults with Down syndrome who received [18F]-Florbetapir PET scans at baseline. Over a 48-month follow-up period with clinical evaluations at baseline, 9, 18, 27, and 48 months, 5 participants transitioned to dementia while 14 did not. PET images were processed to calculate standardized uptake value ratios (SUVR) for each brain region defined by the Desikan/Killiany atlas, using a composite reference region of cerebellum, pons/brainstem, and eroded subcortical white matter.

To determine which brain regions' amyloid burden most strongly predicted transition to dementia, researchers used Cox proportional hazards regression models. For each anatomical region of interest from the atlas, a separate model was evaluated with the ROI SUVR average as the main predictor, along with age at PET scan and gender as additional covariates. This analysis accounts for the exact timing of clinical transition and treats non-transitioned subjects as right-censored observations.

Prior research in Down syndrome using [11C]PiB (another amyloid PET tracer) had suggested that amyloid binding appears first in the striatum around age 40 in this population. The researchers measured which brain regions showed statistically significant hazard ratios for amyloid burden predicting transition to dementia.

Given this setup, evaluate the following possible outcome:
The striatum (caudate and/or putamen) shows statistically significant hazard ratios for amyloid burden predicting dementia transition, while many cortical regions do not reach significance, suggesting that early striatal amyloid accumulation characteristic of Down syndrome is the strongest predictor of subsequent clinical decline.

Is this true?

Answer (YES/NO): NO